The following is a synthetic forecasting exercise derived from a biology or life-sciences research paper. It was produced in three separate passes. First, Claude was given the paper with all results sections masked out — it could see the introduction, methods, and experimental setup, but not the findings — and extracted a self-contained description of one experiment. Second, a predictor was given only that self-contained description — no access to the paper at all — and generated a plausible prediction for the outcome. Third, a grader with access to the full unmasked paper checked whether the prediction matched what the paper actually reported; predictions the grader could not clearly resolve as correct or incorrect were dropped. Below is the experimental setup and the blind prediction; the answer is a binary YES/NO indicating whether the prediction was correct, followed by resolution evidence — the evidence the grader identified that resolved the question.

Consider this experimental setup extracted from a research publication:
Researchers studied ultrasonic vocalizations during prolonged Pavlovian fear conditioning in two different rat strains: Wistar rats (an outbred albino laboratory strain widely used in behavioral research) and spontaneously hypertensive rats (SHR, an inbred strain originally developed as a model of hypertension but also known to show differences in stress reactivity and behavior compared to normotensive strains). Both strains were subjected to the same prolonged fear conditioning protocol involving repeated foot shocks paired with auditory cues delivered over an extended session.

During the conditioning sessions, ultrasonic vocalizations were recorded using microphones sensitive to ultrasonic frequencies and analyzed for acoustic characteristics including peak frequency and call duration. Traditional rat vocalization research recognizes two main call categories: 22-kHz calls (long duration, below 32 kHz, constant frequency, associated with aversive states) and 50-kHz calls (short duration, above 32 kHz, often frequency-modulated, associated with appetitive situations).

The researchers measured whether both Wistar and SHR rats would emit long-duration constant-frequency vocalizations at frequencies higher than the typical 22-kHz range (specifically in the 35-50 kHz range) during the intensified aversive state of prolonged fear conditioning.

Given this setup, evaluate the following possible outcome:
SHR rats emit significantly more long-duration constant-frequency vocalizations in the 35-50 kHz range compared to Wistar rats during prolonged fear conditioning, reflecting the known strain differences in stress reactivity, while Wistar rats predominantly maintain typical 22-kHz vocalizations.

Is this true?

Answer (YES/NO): NO